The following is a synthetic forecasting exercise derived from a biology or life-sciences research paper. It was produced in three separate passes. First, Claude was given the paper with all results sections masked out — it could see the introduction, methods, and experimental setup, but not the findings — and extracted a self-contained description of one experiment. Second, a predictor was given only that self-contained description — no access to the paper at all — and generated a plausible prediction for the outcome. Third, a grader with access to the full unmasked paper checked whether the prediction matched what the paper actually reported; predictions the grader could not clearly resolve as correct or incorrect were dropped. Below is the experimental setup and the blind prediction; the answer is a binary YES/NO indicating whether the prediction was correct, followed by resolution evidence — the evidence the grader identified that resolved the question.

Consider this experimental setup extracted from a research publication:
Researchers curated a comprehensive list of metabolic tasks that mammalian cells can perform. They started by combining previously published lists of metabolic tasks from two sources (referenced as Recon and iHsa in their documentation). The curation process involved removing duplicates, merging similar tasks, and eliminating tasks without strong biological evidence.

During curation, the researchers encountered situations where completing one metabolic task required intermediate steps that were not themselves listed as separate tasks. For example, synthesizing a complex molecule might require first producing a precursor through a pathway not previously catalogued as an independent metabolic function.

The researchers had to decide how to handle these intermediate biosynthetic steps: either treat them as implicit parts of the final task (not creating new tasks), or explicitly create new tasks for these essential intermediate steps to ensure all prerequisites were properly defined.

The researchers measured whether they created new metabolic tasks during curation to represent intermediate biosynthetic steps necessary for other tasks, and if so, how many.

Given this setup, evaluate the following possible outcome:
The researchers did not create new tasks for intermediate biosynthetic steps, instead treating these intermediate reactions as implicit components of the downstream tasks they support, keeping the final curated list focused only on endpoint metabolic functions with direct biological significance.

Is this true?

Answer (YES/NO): NO